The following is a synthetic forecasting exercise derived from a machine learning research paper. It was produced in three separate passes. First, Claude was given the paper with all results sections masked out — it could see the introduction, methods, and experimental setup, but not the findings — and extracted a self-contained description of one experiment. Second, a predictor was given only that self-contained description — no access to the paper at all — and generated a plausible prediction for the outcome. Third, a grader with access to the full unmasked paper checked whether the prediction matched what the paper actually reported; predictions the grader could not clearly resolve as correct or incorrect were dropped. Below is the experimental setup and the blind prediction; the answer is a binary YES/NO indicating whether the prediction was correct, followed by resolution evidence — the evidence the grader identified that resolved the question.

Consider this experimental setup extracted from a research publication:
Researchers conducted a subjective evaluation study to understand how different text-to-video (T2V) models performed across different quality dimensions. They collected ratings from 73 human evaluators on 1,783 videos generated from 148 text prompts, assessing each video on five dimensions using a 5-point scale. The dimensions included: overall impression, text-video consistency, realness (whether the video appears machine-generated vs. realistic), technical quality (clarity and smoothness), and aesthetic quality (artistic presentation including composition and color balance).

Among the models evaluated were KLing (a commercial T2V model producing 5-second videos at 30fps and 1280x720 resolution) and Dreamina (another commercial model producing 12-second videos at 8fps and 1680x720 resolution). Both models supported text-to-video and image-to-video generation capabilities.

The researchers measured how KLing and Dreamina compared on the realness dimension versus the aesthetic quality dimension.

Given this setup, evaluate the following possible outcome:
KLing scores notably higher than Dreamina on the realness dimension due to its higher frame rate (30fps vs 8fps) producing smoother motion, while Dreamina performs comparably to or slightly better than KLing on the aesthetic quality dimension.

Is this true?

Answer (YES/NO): NO